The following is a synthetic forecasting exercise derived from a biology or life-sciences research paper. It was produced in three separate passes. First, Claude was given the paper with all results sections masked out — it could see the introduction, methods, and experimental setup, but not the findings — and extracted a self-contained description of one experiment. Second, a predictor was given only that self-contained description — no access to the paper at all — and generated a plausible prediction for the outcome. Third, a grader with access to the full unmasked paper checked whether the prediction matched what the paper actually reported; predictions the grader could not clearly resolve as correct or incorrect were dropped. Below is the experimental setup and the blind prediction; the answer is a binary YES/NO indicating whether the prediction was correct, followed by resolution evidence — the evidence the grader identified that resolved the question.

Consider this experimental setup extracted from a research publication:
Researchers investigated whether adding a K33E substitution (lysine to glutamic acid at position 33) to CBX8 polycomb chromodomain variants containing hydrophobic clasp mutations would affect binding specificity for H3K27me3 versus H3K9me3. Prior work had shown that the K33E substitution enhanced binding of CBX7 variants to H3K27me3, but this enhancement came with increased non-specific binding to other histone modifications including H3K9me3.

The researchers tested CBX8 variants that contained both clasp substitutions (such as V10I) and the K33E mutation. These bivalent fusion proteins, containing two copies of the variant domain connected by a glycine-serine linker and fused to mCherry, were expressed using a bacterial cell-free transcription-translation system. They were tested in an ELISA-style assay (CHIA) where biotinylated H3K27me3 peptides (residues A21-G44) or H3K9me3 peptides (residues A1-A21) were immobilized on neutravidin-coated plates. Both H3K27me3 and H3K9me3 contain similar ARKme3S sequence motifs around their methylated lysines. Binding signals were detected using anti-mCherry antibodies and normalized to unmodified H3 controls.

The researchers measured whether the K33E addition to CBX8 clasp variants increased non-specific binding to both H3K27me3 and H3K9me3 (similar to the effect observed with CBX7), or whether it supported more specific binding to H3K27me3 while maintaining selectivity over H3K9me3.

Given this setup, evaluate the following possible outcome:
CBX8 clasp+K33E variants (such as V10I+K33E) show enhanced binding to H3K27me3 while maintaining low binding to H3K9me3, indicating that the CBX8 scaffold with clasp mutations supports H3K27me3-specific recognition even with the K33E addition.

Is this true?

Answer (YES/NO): NO